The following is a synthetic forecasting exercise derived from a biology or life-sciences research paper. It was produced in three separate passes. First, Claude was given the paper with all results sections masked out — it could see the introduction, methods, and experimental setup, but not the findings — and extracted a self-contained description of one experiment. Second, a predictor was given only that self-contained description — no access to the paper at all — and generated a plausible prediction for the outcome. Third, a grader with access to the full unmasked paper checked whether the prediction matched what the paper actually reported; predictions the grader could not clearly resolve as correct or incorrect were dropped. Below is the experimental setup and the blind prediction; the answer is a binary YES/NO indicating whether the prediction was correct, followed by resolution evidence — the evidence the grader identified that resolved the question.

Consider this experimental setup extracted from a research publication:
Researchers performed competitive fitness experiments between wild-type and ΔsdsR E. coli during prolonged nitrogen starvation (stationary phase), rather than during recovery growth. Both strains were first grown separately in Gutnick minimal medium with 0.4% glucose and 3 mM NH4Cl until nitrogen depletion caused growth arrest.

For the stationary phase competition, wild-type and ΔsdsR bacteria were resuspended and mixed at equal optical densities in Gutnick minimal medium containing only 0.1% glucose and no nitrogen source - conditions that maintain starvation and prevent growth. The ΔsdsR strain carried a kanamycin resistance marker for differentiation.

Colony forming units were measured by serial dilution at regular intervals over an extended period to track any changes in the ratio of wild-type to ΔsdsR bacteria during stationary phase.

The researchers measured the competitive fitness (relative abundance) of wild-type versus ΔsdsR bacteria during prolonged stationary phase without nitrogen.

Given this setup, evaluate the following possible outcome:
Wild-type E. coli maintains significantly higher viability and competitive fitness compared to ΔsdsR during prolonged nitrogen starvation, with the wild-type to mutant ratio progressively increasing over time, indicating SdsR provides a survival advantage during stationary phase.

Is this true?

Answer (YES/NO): NO